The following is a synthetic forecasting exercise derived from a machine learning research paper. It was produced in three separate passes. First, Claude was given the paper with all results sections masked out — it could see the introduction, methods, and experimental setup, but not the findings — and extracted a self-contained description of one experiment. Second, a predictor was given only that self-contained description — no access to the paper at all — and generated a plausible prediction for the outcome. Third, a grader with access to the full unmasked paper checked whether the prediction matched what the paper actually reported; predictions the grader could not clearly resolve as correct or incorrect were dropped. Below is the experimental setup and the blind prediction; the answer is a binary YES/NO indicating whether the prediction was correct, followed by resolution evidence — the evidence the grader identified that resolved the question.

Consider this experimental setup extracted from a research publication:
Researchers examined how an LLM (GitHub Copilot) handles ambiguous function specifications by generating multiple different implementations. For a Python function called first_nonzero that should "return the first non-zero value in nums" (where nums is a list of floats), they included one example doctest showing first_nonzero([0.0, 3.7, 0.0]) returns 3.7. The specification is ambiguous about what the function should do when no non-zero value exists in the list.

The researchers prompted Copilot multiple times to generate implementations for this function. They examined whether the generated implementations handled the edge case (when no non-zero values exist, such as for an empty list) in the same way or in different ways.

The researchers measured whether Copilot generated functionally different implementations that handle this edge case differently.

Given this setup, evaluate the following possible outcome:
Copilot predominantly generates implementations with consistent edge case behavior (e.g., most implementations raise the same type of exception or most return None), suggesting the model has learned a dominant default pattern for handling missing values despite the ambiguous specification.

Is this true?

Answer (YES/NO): NO